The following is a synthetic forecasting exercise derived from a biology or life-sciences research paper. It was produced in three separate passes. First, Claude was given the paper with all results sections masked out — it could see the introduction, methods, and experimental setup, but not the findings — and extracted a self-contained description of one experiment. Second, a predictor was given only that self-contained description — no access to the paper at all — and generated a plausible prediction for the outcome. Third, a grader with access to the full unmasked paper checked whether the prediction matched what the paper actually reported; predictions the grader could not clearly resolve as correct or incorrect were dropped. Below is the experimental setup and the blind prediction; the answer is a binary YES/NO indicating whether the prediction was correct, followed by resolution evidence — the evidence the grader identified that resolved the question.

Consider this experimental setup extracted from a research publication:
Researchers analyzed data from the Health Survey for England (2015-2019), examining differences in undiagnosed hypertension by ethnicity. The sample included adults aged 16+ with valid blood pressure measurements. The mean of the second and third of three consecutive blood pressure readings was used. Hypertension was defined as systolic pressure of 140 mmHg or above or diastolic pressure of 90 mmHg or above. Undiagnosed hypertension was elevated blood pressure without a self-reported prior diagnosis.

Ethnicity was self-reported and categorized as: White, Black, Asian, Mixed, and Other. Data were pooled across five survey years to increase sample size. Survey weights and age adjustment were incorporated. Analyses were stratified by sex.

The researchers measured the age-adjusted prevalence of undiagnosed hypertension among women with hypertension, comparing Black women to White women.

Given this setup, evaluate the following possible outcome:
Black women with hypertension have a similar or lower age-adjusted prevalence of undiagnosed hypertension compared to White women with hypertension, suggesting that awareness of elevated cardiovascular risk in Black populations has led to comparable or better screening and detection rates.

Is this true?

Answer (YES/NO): YES